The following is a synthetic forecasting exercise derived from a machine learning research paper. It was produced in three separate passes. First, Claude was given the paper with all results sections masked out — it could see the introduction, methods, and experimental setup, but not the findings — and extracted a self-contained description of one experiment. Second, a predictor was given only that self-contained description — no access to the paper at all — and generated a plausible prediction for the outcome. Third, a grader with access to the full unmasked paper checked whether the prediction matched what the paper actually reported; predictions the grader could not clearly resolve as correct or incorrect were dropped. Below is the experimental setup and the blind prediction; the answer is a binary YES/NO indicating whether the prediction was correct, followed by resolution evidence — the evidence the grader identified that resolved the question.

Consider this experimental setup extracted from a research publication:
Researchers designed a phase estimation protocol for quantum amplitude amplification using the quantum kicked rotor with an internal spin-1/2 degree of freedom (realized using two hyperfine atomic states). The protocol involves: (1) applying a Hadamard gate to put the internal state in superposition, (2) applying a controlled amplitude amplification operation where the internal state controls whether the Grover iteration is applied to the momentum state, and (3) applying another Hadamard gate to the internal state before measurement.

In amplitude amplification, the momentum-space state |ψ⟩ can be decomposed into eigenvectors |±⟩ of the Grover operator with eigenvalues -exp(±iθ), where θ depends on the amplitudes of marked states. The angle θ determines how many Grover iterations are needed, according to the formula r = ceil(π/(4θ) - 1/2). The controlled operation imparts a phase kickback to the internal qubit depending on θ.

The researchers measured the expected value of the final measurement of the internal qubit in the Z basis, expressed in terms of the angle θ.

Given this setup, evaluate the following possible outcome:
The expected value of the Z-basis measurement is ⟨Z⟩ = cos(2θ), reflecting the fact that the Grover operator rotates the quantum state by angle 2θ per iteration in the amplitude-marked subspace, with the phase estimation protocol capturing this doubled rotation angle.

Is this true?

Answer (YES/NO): NO